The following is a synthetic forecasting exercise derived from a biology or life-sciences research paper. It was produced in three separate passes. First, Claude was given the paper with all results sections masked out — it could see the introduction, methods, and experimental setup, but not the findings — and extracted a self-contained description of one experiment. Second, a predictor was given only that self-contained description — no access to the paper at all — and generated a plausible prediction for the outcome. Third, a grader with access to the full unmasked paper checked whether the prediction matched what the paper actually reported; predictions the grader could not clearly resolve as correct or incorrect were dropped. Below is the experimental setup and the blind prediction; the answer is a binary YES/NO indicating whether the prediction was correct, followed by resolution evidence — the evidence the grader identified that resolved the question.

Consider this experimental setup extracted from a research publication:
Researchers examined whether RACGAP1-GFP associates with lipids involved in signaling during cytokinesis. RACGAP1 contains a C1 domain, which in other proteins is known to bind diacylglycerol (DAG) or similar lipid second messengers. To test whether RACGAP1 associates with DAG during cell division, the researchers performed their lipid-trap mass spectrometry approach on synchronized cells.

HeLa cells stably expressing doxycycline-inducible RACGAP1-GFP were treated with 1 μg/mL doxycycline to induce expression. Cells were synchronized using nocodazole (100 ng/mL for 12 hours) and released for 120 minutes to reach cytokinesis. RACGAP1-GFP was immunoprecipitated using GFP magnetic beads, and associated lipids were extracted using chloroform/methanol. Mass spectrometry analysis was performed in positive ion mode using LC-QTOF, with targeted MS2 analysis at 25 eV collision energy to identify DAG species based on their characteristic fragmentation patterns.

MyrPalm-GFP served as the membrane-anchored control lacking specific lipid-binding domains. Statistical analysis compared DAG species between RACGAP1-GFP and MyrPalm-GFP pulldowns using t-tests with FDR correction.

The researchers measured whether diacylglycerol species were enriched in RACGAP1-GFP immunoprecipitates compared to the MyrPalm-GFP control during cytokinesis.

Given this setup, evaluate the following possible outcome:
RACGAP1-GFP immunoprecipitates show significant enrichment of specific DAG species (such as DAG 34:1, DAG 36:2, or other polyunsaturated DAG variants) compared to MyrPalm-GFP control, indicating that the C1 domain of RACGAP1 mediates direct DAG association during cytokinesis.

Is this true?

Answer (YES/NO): NO